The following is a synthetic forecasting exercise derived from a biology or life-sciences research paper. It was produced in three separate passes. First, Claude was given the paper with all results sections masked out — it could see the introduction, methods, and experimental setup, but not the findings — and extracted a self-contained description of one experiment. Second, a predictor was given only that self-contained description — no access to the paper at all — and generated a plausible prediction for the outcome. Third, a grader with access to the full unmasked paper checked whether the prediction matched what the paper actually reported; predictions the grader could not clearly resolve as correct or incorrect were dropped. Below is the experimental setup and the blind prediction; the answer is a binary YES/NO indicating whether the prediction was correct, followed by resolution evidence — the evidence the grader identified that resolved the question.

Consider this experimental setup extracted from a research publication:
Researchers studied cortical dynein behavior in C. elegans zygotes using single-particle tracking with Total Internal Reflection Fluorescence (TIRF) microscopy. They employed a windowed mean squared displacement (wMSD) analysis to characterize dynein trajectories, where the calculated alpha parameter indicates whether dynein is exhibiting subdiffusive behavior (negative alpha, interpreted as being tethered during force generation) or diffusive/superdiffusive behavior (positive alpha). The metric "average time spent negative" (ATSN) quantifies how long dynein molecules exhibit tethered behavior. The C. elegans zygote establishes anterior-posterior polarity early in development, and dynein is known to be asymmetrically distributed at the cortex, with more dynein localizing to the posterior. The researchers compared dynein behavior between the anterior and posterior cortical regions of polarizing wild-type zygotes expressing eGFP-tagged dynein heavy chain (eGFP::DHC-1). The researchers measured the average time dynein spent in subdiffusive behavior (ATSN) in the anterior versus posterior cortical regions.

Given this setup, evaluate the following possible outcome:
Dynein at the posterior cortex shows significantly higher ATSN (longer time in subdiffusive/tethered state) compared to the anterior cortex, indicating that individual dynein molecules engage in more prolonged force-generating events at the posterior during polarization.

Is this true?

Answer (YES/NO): NO